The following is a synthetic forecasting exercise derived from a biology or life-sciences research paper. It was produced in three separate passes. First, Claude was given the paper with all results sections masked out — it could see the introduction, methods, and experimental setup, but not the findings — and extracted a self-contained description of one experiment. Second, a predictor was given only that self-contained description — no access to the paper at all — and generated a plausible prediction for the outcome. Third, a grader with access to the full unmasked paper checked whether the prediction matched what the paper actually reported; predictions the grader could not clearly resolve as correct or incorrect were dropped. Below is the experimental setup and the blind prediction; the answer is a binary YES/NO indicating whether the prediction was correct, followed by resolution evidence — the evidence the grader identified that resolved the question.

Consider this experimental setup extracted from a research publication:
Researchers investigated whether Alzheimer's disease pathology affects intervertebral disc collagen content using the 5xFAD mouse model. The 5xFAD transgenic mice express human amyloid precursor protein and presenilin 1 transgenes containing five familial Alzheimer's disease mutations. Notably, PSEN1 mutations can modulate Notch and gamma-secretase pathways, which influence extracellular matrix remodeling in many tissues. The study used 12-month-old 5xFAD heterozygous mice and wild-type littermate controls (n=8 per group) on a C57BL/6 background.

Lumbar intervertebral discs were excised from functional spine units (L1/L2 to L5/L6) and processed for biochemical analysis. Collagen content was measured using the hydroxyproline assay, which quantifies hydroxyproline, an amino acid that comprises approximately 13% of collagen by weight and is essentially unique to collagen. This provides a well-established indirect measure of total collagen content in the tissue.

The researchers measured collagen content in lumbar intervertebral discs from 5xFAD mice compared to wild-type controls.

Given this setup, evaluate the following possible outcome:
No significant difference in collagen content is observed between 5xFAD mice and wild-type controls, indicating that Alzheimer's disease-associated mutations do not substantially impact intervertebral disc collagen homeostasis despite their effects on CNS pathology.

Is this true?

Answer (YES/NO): YES